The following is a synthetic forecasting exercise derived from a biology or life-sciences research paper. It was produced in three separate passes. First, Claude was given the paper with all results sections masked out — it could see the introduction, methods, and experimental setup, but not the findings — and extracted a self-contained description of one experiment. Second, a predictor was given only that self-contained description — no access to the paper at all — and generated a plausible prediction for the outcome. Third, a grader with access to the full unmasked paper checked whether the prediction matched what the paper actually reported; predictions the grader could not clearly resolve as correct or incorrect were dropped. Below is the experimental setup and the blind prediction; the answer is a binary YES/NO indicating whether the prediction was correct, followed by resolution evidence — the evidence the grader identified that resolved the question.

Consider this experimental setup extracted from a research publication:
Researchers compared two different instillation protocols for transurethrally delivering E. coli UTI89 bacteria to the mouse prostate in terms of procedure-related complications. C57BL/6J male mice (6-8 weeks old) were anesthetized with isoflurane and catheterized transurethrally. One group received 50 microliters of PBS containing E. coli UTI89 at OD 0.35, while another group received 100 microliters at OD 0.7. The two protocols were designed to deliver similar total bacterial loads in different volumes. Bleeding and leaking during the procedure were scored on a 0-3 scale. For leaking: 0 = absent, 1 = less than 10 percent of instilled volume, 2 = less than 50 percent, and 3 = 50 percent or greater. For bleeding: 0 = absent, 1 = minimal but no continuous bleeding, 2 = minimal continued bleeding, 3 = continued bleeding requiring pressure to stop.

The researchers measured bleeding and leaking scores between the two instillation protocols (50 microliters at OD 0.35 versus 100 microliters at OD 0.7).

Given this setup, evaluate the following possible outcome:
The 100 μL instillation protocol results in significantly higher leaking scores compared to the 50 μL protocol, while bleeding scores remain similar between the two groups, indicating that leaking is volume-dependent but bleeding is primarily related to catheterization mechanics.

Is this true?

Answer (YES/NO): NO